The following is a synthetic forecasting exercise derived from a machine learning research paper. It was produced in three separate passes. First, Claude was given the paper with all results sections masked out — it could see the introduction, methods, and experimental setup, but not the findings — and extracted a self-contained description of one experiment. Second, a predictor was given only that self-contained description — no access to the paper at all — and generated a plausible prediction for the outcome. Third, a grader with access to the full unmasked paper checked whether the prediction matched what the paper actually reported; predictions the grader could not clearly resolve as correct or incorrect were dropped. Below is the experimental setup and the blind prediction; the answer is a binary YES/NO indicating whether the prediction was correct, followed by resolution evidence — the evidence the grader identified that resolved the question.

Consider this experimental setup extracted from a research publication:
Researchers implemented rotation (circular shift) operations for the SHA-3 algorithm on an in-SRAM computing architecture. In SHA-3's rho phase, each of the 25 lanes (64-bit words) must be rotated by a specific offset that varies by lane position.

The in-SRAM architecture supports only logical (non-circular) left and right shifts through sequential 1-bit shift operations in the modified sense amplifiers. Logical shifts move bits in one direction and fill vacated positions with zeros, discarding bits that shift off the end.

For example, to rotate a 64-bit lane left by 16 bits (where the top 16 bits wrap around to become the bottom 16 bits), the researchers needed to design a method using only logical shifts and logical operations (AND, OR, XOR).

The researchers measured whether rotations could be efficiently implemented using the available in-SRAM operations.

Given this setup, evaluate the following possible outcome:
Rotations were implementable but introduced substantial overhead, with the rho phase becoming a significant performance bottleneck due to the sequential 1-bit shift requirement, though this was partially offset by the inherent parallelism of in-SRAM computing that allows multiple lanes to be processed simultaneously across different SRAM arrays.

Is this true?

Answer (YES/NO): NO